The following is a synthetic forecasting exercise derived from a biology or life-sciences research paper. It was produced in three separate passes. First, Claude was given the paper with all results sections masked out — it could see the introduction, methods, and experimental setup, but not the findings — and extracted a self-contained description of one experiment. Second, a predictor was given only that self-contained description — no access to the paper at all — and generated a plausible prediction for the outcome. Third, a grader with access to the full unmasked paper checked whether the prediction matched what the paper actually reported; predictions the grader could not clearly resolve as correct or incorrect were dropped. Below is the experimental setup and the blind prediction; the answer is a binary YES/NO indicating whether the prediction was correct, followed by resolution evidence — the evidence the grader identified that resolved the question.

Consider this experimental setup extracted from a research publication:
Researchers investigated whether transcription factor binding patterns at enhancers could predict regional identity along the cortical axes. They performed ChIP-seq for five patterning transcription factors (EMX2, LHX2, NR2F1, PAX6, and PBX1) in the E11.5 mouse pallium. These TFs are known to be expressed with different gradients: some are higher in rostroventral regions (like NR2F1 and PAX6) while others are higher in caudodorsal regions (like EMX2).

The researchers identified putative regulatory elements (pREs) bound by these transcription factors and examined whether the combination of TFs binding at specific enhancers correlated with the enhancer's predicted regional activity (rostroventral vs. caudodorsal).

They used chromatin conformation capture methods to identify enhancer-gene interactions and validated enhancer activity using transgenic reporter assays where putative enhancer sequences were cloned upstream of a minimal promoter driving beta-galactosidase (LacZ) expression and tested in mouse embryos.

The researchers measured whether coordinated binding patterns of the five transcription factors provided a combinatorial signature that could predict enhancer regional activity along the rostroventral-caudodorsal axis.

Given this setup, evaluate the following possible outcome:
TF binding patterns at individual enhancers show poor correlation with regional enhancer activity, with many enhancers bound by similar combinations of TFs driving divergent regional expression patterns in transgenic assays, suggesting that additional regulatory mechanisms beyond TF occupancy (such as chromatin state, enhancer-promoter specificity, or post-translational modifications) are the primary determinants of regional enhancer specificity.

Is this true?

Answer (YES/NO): NO